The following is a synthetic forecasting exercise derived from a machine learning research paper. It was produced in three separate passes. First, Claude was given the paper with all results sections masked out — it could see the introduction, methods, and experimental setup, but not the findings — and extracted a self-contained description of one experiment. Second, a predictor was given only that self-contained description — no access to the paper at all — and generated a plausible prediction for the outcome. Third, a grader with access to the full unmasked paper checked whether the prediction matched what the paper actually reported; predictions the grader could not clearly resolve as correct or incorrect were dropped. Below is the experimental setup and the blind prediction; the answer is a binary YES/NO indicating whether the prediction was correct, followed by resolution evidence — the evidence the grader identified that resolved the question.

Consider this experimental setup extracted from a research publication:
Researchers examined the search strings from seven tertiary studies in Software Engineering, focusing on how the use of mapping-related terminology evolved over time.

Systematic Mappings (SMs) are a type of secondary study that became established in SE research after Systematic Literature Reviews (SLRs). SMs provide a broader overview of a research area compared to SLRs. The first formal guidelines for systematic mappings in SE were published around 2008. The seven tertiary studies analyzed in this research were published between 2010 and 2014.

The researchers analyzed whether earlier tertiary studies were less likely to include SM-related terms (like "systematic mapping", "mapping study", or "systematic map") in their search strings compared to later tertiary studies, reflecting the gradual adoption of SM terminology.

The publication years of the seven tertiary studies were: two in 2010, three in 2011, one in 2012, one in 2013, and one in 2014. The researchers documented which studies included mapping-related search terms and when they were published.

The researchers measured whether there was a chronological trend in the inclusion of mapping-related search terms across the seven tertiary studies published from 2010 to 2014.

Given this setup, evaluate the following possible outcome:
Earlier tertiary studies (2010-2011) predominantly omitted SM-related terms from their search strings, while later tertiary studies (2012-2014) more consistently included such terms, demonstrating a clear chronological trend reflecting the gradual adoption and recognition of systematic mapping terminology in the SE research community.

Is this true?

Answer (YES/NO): NO